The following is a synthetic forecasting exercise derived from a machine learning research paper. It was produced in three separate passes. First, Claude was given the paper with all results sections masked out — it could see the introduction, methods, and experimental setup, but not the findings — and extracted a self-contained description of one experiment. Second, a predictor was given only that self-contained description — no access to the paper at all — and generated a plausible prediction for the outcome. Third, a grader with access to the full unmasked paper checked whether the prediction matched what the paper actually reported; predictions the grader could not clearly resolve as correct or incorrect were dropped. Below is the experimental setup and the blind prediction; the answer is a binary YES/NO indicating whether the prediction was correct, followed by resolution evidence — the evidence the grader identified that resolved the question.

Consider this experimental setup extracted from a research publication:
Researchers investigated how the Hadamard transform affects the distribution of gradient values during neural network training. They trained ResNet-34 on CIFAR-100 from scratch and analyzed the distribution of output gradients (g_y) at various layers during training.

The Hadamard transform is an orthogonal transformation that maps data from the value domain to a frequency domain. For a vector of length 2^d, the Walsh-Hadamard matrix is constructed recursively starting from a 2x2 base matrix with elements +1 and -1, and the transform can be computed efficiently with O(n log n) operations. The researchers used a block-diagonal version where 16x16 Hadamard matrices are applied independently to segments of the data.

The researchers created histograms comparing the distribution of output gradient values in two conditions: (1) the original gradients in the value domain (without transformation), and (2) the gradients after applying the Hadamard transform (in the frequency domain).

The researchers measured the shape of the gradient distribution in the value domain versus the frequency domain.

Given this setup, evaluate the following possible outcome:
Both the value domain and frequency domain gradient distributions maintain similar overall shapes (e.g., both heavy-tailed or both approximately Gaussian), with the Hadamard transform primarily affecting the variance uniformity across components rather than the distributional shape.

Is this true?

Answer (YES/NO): NO